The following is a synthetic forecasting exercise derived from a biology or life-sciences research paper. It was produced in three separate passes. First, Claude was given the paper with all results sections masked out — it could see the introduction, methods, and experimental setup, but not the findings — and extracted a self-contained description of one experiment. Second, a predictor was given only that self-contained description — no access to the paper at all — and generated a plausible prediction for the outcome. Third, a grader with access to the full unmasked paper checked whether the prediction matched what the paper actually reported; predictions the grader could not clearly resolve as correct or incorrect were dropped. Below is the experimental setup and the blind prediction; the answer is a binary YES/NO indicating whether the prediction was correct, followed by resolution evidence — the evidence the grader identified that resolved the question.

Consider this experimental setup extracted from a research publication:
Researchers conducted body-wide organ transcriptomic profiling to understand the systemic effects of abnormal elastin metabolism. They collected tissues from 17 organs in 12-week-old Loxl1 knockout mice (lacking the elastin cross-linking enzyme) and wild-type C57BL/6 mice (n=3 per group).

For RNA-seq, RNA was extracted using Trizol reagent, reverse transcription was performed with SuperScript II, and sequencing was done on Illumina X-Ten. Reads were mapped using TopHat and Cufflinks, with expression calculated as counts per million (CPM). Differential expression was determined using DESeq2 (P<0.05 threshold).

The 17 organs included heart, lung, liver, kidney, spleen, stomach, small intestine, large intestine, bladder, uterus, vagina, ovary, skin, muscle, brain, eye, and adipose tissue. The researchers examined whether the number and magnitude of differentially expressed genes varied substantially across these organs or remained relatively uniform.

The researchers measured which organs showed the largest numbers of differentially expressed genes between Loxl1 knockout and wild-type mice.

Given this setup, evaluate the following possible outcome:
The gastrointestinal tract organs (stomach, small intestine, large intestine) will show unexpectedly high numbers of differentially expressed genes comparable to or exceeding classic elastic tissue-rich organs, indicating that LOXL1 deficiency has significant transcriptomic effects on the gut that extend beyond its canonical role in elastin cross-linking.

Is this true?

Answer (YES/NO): NO